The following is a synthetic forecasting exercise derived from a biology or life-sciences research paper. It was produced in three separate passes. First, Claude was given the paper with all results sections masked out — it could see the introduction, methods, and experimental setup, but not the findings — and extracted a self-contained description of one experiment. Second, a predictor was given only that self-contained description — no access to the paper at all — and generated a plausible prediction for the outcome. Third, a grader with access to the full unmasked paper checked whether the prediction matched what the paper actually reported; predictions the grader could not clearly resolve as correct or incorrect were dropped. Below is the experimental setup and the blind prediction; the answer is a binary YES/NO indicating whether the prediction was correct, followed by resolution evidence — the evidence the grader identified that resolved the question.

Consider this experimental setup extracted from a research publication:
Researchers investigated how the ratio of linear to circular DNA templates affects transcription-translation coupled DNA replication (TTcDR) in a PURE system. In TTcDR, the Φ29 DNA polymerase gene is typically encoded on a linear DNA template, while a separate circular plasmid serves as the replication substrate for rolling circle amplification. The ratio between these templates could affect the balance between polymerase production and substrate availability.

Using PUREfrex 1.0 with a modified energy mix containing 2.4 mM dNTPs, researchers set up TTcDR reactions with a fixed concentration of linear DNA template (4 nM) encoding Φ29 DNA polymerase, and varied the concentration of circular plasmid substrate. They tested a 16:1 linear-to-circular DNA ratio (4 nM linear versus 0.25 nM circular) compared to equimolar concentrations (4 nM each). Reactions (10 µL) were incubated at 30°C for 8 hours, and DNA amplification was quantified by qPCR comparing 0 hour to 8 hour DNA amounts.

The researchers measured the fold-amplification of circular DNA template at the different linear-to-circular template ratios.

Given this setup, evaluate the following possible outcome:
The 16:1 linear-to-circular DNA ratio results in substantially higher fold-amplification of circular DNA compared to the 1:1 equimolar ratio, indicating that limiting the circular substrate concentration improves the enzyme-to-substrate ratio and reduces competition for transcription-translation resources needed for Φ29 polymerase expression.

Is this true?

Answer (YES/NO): YES